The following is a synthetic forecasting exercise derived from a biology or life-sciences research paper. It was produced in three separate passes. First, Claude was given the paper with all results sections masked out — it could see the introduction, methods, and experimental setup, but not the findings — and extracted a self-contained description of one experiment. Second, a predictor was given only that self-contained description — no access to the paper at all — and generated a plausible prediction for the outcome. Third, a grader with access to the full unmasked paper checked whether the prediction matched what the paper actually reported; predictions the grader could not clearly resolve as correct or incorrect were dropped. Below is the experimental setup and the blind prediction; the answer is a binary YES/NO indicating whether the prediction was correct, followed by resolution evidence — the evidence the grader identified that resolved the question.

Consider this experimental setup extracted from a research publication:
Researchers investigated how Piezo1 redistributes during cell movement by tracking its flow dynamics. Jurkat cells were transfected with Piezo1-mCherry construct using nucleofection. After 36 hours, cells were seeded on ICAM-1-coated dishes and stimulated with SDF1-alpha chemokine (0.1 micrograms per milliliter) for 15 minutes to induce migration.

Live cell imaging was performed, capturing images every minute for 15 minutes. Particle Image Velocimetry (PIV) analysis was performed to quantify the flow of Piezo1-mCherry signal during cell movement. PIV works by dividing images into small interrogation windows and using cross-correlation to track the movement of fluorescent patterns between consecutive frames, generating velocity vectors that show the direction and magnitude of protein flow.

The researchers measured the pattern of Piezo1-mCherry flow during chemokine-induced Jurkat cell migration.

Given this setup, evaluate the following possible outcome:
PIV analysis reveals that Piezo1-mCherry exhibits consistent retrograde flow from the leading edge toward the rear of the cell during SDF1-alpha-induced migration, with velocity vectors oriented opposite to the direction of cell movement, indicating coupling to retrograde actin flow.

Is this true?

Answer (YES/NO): NO